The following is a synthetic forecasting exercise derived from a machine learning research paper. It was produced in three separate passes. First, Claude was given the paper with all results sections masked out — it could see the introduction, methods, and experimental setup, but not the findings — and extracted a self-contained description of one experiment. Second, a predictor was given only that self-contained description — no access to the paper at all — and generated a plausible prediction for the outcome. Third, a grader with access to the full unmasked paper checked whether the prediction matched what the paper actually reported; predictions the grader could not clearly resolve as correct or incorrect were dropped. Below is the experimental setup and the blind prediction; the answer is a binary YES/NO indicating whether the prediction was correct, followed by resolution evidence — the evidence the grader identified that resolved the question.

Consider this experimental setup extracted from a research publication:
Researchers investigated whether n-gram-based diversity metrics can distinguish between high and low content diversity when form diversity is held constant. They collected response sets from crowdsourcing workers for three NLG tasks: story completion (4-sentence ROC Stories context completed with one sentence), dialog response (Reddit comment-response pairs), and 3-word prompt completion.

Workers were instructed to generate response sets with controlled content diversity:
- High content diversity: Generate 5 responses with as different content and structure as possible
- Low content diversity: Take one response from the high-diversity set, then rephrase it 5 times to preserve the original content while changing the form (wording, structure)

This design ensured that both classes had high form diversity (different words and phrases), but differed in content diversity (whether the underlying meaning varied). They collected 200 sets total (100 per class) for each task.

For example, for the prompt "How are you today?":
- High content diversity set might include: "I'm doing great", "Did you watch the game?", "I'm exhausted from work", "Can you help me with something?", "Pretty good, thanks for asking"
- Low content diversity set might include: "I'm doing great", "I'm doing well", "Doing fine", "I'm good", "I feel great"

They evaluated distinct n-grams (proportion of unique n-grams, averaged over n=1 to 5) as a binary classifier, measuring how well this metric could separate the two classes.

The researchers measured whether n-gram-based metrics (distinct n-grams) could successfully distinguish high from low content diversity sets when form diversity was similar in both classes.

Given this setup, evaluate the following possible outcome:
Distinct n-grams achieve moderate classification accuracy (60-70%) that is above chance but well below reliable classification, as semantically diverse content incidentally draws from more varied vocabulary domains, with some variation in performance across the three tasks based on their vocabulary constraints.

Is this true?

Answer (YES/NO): NO